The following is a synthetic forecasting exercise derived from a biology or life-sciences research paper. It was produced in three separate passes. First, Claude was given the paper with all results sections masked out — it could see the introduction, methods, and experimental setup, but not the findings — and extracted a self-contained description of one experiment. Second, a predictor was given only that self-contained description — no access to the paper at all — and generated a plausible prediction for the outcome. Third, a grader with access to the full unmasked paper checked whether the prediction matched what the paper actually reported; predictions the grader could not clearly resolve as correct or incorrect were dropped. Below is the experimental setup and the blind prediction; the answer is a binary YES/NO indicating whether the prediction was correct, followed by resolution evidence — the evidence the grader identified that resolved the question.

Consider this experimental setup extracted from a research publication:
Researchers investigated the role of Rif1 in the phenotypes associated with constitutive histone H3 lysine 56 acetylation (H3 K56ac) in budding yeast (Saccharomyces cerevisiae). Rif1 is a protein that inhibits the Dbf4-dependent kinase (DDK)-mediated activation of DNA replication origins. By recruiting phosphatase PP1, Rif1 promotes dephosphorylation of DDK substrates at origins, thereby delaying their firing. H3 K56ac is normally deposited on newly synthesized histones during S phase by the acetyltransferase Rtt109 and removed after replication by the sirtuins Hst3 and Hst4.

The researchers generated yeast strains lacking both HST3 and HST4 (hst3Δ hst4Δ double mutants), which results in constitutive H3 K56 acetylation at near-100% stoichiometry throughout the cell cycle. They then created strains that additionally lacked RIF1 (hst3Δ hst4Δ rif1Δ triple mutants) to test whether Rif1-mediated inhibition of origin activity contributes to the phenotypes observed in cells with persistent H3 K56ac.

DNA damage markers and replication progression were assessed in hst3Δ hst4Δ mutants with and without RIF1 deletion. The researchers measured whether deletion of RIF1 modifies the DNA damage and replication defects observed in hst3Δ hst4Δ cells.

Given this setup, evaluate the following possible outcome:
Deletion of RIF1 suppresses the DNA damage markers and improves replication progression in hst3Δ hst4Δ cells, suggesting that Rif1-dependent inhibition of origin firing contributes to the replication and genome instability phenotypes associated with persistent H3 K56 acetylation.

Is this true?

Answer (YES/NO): YES